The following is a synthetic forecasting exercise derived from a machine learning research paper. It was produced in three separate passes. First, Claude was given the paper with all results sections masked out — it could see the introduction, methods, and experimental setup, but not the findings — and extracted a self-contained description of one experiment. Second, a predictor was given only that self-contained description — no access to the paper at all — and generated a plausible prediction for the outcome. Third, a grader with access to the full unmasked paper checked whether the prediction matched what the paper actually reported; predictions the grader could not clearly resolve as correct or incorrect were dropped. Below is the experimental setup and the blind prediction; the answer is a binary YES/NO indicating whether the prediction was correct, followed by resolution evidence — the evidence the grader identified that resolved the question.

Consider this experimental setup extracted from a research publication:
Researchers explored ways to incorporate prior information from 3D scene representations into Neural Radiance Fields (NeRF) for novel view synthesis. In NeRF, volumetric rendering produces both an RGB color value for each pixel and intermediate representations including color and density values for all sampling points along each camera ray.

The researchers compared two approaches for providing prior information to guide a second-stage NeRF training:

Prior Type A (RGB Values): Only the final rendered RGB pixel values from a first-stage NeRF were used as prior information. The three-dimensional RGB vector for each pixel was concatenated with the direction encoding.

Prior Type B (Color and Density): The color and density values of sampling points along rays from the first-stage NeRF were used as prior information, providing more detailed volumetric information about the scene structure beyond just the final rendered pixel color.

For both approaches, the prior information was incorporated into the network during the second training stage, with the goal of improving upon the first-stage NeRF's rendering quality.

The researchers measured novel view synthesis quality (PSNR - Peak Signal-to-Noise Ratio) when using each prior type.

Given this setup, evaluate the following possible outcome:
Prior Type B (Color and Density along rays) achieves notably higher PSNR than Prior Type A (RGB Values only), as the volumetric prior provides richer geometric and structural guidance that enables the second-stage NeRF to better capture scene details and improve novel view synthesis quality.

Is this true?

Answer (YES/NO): NO